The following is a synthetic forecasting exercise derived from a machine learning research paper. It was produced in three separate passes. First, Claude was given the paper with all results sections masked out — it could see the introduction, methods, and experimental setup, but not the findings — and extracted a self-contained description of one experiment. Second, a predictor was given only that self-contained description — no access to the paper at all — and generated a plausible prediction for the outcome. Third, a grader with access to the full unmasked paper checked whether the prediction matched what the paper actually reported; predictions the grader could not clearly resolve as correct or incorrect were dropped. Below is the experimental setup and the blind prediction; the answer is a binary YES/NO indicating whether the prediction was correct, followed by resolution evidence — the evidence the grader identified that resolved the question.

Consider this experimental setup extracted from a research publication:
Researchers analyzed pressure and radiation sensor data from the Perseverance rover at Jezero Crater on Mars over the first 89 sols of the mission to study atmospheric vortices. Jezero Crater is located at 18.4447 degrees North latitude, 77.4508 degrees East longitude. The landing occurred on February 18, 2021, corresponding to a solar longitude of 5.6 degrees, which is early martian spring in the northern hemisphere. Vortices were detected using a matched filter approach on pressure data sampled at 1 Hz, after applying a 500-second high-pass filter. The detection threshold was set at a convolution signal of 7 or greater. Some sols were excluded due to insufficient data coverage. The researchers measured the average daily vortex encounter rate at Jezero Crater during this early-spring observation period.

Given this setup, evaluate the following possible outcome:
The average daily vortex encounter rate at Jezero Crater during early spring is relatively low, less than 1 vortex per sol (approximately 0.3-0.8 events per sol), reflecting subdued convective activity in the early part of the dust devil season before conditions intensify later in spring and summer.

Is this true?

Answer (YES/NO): NO